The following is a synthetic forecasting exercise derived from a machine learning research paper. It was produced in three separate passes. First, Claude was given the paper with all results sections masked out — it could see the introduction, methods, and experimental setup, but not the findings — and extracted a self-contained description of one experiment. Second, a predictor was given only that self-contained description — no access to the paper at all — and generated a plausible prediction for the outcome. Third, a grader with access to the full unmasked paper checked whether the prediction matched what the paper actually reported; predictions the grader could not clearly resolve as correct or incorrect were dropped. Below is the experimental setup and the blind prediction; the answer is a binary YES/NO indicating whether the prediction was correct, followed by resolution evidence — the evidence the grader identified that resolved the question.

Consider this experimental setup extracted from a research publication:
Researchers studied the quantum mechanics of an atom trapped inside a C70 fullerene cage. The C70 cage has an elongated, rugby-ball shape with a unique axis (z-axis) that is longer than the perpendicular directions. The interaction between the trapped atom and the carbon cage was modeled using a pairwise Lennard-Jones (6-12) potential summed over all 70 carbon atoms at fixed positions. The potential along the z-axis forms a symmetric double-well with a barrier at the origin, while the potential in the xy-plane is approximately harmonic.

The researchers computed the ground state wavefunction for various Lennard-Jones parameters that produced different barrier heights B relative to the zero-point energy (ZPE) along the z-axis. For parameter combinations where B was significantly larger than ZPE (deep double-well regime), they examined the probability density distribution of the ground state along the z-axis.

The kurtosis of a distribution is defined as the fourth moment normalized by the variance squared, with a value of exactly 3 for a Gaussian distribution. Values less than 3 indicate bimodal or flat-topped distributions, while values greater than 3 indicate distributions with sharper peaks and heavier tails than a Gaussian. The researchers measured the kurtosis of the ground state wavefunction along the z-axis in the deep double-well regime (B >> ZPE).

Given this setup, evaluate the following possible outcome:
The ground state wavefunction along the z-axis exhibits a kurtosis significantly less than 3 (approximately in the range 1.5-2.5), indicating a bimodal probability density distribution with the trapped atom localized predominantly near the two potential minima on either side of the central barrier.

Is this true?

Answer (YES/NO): NO